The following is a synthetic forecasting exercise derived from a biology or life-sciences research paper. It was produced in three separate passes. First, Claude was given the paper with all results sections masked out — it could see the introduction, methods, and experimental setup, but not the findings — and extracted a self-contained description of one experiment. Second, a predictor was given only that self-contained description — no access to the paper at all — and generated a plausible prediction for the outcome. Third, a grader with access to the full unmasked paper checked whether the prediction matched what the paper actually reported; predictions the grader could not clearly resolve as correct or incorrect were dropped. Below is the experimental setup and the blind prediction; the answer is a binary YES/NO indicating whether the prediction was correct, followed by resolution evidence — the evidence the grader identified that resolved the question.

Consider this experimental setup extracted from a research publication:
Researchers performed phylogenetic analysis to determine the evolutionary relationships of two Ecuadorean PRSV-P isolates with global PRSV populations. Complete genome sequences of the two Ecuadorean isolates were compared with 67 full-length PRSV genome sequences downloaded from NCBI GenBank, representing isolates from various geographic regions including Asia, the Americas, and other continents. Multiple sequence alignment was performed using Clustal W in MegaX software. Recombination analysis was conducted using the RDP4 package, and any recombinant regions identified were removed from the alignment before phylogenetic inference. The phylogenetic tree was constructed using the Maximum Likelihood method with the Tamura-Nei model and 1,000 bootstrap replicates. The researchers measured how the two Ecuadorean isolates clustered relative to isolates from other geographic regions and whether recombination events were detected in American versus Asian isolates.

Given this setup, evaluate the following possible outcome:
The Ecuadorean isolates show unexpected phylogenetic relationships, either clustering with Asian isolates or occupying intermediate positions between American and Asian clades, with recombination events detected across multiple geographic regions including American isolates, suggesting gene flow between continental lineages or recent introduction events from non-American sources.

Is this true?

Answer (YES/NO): NO